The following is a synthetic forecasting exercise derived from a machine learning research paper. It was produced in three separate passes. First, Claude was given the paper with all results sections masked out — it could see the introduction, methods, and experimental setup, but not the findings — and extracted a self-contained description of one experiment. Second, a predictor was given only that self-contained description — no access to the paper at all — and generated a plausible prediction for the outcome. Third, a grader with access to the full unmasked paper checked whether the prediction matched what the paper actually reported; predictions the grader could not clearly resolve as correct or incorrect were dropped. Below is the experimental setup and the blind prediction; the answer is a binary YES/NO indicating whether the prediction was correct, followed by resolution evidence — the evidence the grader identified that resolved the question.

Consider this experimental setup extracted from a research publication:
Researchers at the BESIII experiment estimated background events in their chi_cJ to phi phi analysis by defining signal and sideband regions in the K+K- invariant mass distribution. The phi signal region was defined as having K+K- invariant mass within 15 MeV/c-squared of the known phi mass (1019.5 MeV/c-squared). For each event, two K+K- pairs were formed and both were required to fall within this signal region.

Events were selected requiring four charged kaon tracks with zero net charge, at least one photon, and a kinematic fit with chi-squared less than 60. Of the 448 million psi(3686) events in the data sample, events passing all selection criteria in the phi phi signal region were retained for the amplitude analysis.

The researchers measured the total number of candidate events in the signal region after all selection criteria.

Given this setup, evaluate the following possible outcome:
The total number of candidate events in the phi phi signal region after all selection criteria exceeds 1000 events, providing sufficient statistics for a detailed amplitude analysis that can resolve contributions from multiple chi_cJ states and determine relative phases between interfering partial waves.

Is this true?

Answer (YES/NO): YES